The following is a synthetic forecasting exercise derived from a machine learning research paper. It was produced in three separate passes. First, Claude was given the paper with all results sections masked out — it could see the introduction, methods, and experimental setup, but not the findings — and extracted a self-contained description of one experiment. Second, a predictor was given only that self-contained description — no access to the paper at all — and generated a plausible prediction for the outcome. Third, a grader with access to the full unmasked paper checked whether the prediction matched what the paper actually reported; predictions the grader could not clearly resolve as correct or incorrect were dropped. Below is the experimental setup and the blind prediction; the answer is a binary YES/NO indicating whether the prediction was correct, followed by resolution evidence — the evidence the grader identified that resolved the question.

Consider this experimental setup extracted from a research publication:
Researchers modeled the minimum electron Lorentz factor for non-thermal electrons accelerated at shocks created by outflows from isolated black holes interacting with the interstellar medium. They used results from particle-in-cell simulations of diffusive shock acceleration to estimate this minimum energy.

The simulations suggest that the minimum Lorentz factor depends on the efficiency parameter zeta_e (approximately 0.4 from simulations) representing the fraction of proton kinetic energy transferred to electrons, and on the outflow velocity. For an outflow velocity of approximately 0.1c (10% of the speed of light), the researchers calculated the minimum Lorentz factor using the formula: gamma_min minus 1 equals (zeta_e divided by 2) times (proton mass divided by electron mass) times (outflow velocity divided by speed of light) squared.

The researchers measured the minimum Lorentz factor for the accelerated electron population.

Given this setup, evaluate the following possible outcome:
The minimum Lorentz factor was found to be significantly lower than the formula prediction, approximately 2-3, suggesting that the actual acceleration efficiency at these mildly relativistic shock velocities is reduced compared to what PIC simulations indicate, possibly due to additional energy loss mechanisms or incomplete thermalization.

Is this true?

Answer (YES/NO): NO